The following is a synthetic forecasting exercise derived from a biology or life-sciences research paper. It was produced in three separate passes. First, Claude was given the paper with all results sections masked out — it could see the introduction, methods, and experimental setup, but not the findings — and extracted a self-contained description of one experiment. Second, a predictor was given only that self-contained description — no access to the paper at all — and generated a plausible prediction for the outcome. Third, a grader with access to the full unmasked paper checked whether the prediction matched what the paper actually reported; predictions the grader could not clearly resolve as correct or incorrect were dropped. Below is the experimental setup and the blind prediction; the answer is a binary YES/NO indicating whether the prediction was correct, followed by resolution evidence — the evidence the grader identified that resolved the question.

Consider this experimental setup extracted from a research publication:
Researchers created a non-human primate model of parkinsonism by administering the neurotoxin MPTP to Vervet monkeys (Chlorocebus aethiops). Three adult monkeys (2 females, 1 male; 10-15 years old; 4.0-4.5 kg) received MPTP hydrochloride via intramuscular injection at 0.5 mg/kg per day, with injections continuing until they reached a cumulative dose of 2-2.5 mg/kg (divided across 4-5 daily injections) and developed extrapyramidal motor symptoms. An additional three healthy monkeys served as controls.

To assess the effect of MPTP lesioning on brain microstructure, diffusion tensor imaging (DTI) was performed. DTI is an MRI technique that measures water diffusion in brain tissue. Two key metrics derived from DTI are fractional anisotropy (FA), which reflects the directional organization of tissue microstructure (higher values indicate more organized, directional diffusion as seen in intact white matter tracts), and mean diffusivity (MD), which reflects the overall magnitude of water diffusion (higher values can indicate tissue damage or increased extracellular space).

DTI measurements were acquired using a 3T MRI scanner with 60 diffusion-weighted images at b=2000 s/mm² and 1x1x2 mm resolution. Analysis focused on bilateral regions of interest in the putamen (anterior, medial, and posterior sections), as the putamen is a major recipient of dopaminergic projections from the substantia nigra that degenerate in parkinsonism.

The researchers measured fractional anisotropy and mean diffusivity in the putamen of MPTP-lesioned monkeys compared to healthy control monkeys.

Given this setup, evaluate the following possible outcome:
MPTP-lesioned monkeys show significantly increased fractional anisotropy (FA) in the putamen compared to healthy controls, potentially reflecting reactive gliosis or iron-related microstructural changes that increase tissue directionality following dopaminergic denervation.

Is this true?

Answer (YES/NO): NO